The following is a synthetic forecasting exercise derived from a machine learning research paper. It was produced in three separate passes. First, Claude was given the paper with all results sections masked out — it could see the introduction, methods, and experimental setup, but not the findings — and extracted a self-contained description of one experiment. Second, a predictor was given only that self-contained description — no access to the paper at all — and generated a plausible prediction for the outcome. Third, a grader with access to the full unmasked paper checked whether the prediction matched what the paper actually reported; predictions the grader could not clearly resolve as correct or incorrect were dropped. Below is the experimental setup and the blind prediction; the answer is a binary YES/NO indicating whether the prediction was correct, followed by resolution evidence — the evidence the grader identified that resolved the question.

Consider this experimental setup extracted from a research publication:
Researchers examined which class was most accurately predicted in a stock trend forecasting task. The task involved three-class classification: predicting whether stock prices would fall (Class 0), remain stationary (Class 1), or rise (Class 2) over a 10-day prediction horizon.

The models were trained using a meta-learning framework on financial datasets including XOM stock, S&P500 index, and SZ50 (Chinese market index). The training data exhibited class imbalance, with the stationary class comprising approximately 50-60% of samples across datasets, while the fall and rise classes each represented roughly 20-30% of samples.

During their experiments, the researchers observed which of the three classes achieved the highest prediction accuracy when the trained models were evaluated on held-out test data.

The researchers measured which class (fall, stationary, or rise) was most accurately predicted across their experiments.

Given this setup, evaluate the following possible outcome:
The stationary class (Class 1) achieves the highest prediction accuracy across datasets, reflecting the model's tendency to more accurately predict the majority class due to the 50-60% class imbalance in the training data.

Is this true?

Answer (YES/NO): YES